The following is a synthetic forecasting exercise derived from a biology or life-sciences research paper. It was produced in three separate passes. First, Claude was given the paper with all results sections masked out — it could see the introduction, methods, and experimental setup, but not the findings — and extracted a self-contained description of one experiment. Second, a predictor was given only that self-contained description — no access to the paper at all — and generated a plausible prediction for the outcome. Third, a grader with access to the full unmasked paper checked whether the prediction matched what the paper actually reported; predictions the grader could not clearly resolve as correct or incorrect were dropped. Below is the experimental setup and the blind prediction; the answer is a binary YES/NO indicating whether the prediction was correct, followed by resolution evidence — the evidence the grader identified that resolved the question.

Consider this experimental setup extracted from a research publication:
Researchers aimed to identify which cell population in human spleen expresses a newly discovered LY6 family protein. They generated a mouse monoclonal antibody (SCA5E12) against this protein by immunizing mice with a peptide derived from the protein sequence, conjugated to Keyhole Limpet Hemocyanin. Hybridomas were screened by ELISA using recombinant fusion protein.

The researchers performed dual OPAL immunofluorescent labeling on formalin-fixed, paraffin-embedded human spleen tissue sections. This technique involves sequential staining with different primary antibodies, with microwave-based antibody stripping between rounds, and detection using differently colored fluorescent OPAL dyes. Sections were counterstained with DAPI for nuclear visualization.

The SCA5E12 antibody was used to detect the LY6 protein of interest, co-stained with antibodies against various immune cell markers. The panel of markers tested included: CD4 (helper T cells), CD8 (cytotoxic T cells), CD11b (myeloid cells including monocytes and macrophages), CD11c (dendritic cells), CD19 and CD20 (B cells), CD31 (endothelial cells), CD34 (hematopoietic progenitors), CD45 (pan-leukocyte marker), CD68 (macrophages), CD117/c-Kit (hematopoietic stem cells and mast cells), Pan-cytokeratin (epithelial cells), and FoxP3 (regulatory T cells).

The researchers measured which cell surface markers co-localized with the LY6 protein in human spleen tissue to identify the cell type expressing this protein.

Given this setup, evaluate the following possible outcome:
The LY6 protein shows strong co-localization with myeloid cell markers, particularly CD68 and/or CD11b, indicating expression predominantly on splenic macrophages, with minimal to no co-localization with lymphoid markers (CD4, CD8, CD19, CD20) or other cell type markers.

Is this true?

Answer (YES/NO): NO